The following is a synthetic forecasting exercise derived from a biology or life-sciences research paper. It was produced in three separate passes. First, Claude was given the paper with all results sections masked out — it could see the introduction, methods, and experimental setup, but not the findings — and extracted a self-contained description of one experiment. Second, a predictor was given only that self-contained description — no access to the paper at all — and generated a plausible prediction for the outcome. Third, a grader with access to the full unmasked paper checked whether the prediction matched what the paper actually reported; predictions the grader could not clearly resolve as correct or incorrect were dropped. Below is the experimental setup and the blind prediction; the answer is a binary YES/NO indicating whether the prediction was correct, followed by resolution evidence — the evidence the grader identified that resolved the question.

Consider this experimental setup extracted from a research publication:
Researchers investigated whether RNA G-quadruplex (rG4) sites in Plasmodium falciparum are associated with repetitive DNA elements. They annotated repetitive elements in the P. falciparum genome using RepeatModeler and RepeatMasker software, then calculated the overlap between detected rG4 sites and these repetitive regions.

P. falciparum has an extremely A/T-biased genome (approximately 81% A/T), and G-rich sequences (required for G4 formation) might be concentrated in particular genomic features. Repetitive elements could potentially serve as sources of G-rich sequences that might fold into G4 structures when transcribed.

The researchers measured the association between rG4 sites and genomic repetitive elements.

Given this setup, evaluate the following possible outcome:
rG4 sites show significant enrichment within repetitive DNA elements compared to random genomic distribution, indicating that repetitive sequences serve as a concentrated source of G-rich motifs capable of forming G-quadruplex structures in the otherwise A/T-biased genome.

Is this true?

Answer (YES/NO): NO